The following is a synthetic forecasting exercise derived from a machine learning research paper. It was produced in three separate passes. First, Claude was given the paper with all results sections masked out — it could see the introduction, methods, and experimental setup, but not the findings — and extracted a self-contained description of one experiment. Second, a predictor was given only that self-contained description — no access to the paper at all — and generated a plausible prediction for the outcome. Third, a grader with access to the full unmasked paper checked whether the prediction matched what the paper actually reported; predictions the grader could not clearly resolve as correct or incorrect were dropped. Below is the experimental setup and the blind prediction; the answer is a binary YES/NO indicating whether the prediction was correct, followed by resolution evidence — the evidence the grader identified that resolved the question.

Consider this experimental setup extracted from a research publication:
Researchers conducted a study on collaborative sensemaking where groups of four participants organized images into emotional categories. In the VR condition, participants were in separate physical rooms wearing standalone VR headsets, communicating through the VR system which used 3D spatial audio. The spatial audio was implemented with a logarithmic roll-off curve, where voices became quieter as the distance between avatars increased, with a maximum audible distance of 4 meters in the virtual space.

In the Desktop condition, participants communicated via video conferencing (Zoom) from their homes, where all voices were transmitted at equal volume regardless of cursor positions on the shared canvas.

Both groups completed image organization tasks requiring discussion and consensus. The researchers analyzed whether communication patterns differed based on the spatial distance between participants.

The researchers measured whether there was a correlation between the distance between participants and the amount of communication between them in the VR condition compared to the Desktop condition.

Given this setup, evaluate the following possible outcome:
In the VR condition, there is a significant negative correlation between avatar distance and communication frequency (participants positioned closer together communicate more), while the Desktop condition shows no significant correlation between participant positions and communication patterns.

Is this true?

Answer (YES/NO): NO